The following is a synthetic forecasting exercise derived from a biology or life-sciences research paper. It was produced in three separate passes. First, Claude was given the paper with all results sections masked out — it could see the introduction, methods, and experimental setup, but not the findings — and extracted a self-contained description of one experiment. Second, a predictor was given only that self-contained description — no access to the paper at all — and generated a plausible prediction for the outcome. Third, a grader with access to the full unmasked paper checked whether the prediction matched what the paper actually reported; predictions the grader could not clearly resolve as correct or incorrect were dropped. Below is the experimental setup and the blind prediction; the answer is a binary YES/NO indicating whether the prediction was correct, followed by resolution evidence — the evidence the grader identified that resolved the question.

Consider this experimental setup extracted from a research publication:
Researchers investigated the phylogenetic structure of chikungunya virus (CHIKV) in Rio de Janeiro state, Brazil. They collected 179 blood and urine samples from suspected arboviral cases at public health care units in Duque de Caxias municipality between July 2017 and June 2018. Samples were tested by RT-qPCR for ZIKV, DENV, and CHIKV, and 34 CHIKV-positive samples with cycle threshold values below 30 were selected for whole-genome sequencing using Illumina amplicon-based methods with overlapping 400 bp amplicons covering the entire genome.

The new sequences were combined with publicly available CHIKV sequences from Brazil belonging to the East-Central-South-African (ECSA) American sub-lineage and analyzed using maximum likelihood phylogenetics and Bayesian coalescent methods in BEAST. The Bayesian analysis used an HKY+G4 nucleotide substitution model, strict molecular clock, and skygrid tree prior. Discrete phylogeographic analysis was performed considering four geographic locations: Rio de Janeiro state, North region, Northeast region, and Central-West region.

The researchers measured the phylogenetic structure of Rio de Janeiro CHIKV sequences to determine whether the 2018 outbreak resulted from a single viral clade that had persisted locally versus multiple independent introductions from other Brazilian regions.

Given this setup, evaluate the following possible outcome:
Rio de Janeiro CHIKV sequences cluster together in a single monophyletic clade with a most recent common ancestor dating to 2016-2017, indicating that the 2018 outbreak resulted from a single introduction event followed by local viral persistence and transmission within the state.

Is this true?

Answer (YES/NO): NO